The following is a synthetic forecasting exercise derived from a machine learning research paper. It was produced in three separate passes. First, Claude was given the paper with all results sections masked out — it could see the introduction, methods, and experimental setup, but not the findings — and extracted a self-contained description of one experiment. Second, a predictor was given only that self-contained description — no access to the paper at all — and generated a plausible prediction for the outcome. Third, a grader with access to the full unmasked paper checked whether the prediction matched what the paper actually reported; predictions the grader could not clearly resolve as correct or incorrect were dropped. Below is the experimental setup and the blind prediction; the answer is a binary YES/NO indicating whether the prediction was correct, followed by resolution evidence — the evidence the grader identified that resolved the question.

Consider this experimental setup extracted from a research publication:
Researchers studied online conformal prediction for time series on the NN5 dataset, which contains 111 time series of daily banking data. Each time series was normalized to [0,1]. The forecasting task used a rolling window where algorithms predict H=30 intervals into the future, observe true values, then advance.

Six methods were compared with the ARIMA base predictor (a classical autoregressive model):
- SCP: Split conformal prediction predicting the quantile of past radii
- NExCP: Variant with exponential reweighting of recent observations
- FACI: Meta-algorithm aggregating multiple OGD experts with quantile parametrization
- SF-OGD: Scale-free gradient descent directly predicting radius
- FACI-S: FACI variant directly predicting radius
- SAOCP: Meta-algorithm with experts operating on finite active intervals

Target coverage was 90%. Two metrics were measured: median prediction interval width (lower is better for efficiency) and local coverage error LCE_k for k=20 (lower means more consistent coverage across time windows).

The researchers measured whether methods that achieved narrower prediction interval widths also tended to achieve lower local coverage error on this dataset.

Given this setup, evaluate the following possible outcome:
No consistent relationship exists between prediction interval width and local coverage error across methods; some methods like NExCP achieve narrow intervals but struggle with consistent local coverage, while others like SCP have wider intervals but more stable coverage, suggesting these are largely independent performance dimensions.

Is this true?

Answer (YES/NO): YES